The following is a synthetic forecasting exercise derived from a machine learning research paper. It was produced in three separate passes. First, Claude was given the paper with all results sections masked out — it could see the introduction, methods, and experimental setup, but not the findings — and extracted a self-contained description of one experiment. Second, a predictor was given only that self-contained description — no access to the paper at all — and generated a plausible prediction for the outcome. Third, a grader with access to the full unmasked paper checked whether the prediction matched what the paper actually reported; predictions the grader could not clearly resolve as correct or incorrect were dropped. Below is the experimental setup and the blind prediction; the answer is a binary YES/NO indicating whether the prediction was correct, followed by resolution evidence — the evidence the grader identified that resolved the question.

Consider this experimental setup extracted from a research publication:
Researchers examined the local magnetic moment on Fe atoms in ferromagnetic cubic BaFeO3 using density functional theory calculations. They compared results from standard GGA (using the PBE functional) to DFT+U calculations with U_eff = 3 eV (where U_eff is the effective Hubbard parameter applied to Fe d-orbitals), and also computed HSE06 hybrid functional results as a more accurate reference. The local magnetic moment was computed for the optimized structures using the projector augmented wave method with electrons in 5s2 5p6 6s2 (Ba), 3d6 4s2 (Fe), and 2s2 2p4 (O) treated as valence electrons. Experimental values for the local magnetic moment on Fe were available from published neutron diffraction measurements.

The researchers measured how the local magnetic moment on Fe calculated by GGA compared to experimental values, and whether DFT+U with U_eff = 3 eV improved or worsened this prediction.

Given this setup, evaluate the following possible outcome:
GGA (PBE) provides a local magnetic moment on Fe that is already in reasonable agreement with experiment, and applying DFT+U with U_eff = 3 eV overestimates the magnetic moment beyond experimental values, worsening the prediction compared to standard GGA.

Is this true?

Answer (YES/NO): NO